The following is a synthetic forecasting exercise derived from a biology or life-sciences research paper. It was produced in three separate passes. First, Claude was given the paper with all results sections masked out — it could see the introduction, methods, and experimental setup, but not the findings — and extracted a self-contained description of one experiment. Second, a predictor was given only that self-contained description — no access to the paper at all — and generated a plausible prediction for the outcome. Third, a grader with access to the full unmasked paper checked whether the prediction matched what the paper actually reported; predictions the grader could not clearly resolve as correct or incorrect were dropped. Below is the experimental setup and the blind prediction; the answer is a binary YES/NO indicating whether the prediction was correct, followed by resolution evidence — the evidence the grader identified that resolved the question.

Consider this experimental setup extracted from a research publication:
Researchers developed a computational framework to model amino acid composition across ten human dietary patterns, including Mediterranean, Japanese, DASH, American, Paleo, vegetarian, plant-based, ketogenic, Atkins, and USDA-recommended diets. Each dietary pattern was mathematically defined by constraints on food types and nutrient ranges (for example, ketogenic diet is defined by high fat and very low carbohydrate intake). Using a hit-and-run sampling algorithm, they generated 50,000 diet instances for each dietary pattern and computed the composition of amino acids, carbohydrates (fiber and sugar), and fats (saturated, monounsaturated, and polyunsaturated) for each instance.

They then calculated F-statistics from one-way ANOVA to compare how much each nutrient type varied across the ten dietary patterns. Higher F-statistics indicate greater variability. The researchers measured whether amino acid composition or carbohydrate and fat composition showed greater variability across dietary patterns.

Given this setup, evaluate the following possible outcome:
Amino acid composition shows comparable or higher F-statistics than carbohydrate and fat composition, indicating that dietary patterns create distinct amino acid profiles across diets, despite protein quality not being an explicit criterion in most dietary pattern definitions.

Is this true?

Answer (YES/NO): YES